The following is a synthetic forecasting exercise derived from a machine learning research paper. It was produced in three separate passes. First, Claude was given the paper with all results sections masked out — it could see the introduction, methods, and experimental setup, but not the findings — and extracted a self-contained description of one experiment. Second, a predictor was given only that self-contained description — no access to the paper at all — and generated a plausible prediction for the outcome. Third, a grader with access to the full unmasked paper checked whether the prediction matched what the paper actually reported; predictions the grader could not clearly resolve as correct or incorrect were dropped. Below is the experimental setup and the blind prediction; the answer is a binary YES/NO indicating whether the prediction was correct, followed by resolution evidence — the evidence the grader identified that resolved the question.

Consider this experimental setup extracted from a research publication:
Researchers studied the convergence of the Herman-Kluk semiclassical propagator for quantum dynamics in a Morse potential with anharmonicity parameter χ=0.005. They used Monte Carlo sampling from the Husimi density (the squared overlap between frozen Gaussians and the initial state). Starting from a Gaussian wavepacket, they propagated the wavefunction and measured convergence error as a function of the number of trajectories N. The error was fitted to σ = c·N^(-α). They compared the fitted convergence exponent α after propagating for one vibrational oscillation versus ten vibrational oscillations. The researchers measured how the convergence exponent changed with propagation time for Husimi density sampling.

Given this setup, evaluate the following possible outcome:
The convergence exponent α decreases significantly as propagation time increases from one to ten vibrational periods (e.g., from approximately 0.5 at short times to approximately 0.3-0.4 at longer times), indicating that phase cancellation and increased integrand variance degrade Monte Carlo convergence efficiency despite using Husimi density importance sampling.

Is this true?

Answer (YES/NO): NO